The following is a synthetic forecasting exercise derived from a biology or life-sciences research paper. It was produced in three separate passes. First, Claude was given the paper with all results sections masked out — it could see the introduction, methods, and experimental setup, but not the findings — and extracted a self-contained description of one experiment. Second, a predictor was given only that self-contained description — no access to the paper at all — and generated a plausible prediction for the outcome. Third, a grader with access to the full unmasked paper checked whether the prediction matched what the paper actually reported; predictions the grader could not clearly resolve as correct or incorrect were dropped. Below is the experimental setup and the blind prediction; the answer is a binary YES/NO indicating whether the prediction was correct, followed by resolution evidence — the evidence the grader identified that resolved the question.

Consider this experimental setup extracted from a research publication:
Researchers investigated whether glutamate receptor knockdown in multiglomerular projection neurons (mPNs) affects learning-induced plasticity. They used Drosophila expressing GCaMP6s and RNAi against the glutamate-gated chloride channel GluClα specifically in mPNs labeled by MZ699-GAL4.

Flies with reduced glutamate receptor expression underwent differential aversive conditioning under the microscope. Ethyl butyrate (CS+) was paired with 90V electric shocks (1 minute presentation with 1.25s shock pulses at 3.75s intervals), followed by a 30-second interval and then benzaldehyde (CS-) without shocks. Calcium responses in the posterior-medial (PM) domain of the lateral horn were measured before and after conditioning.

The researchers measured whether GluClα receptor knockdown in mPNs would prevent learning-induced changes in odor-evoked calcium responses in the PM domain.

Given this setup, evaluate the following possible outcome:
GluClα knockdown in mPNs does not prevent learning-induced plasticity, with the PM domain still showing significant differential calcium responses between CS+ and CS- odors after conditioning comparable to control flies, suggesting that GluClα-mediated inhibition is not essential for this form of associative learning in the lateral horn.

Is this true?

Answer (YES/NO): NO